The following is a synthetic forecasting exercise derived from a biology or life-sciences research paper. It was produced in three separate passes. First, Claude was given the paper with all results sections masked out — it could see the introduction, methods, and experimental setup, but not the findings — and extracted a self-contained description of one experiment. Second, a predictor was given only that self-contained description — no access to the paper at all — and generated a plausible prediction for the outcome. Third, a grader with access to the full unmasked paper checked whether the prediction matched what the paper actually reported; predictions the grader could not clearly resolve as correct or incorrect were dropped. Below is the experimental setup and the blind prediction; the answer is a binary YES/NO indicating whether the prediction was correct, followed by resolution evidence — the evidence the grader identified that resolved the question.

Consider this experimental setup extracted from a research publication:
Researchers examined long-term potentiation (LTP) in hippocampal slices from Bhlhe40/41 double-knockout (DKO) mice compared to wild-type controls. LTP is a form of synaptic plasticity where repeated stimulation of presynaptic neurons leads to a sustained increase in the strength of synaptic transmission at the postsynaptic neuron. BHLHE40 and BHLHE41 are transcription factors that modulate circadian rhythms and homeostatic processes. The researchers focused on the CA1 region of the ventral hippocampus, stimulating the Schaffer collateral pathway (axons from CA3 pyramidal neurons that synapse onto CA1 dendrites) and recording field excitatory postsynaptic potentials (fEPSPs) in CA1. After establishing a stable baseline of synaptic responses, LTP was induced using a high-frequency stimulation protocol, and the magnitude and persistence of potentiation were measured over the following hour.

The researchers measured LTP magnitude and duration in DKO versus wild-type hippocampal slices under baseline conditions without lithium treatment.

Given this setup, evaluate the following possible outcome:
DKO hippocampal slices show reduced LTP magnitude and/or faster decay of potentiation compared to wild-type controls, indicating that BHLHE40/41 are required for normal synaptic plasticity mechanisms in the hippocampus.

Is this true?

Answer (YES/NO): YES